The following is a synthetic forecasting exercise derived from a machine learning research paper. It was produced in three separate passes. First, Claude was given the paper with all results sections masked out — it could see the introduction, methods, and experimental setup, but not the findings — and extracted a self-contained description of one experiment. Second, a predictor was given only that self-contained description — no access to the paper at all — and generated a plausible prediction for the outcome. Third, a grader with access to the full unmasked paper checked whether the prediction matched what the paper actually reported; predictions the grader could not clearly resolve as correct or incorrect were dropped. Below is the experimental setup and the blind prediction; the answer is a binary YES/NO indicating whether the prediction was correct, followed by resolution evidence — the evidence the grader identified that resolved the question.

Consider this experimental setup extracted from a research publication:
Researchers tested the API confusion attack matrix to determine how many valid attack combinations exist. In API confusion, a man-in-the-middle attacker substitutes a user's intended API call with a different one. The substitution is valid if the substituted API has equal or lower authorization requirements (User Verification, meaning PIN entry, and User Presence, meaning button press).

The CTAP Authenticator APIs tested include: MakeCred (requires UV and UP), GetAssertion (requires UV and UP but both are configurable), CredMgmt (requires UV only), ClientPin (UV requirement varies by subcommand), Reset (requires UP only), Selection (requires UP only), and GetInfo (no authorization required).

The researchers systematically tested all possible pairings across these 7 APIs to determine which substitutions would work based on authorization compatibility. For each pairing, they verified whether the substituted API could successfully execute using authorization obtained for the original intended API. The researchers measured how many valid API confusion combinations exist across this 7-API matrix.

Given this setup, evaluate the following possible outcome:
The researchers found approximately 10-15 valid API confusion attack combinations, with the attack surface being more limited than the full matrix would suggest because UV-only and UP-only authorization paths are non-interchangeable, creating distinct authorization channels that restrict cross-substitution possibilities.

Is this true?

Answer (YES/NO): NO